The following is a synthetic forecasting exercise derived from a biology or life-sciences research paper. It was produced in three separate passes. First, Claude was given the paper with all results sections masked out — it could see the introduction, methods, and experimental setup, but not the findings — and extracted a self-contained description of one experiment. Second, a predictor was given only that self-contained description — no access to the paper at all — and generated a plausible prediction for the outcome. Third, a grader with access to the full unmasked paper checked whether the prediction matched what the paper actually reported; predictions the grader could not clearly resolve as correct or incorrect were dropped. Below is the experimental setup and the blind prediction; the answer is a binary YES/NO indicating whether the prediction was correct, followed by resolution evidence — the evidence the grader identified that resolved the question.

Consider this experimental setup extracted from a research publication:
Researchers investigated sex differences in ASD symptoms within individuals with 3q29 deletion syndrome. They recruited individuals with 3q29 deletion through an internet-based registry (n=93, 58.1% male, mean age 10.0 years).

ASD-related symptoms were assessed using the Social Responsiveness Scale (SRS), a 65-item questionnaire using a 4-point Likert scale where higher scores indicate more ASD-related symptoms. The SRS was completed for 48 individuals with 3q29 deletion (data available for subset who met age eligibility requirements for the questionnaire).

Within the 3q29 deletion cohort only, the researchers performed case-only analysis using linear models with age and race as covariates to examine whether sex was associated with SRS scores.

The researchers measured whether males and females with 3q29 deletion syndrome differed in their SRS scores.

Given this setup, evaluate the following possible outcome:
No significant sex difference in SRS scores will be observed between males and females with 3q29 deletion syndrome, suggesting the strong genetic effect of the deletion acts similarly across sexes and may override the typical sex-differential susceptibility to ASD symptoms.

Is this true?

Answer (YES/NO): YES